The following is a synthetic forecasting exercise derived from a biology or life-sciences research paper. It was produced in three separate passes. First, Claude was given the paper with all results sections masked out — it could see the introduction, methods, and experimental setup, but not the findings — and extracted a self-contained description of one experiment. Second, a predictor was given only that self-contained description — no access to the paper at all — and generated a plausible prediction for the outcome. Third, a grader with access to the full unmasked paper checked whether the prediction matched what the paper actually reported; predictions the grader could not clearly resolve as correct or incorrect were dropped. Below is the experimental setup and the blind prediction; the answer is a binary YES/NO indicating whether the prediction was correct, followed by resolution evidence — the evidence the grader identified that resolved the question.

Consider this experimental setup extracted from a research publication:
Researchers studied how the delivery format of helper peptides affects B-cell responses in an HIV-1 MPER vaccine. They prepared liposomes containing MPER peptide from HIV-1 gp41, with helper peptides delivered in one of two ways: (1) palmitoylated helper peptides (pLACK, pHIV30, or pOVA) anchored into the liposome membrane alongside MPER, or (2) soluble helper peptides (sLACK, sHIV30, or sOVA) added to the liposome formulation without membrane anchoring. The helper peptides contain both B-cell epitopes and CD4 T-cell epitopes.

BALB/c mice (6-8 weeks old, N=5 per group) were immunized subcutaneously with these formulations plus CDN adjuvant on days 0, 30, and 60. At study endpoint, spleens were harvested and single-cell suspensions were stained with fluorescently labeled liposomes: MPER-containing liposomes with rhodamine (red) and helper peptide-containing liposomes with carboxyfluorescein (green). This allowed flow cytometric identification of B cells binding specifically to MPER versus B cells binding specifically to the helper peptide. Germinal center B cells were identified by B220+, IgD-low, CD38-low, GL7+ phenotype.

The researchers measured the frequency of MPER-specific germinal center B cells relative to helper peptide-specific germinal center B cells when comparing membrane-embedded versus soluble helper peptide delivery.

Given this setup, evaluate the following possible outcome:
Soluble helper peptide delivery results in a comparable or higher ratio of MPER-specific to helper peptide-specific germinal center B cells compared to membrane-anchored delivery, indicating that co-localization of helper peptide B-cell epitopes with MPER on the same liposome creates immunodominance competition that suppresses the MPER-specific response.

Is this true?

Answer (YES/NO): NO